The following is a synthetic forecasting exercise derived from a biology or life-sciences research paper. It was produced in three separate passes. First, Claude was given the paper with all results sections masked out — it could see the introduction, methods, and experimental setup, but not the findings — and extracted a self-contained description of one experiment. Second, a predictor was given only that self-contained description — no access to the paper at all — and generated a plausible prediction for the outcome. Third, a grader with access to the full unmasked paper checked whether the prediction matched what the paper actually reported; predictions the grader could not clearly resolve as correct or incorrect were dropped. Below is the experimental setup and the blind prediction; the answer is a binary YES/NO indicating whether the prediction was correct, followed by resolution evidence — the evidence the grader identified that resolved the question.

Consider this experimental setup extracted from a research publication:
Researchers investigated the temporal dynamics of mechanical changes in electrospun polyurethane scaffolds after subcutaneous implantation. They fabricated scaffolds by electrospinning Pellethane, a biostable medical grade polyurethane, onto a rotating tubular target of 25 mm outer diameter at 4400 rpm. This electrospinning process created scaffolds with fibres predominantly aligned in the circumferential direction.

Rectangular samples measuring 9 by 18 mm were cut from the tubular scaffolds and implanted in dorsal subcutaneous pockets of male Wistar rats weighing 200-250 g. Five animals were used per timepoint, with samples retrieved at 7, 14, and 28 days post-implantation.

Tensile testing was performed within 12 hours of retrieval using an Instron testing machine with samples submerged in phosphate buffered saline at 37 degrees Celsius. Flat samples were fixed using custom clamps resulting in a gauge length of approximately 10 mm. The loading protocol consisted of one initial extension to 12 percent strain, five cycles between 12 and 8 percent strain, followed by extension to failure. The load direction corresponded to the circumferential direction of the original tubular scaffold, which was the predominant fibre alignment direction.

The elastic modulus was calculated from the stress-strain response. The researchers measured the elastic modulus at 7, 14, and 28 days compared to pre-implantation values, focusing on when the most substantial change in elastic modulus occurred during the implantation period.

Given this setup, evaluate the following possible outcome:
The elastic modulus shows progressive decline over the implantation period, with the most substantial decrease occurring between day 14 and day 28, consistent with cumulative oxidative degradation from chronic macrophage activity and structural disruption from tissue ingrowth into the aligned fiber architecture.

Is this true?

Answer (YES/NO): NO